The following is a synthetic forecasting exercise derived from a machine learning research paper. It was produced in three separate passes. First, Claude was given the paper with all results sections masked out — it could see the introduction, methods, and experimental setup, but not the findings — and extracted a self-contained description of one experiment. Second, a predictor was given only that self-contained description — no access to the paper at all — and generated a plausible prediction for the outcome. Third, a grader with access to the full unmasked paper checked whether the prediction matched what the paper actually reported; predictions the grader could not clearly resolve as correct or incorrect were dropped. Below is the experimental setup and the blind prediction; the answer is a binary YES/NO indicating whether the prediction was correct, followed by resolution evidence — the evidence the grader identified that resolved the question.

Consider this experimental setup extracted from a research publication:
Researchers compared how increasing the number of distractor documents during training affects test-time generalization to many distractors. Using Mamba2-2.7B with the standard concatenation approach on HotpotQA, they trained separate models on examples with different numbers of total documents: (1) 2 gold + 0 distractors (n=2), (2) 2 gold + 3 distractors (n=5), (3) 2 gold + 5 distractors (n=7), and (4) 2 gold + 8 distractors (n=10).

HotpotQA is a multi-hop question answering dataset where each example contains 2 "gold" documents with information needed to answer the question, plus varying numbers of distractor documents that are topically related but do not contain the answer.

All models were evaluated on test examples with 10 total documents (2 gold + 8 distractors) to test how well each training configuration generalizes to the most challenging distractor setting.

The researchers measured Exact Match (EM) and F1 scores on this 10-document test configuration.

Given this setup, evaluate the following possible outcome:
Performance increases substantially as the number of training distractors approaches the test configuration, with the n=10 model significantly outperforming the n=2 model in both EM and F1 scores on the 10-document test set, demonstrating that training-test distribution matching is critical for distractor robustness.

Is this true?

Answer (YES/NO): NO